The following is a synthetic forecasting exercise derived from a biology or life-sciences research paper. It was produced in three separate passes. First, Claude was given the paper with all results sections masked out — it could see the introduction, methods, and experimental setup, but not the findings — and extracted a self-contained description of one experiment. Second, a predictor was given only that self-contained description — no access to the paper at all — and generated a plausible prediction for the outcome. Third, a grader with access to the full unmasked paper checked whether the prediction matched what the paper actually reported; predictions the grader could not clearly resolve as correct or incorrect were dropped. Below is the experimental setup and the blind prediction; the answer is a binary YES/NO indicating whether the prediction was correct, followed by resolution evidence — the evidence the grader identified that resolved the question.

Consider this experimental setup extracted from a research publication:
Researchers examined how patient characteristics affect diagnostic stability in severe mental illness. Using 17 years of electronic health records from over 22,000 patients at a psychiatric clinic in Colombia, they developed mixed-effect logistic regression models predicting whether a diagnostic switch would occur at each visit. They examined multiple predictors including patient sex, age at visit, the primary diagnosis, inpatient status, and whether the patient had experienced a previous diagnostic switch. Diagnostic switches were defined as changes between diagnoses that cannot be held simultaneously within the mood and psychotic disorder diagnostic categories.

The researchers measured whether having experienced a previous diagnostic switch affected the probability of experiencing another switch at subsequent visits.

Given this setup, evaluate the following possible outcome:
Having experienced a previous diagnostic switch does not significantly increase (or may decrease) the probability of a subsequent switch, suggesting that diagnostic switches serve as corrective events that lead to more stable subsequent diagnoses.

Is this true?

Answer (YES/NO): NO